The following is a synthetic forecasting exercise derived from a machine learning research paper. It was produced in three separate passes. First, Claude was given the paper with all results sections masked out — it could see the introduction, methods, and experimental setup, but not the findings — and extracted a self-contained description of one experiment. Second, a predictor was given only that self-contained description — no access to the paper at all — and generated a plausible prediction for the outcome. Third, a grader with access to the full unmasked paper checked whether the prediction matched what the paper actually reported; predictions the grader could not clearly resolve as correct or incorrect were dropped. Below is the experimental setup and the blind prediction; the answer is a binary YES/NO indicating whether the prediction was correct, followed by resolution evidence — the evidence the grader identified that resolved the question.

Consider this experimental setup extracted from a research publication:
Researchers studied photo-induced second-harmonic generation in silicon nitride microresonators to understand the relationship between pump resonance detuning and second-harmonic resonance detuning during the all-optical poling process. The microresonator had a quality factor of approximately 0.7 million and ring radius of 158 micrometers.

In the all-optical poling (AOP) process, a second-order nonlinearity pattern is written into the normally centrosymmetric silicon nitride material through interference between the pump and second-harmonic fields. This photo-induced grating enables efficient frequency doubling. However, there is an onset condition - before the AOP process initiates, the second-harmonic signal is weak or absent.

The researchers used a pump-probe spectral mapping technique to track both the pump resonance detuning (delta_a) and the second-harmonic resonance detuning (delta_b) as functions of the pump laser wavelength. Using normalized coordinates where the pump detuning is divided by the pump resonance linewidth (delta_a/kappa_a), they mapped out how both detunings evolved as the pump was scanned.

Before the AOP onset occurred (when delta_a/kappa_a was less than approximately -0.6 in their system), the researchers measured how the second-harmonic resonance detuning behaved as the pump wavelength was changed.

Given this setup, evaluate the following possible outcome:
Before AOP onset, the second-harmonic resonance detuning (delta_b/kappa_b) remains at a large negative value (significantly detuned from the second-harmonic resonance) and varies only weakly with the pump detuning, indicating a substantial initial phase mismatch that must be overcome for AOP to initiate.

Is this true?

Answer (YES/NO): NO